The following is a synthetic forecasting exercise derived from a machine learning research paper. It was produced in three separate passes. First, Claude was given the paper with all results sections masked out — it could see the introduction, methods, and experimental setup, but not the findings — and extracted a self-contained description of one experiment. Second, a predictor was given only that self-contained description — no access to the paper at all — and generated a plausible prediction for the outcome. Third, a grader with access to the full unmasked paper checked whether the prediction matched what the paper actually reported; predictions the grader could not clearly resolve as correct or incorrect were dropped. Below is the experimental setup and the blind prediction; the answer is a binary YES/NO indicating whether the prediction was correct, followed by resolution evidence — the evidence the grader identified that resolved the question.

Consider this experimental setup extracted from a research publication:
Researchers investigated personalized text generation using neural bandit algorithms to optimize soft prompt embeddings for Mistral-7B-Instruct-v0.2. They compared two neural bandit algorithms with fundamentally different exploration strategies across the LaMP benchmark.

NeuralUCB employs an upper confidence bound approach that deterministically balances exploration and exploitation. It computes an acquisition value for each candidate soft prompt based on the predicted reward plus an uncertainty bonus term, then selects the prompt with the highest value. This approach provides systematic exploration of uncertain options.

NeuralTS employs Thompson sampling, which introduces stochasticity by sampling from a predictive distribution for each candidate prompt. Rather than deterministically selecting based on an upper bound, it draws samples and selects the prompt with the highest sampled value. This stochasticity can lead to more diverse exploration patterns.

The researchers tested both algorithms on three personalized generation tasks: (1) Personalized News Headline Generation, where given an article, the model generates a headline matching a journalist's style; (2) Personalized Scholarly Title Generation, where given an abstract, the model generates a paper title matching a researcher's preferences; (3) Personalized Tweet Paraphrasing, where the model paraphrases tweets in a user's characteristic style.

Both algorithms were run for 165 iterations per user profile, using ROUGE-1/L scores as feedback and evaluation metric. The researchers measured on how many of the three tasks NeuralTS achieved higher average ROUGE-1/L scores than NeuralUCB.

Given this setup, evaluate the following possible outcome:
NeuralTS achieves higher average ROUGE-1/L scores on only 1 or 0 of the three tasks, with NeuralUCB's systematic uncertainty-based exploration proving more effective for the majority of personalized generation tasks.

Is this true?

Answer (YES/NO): NO